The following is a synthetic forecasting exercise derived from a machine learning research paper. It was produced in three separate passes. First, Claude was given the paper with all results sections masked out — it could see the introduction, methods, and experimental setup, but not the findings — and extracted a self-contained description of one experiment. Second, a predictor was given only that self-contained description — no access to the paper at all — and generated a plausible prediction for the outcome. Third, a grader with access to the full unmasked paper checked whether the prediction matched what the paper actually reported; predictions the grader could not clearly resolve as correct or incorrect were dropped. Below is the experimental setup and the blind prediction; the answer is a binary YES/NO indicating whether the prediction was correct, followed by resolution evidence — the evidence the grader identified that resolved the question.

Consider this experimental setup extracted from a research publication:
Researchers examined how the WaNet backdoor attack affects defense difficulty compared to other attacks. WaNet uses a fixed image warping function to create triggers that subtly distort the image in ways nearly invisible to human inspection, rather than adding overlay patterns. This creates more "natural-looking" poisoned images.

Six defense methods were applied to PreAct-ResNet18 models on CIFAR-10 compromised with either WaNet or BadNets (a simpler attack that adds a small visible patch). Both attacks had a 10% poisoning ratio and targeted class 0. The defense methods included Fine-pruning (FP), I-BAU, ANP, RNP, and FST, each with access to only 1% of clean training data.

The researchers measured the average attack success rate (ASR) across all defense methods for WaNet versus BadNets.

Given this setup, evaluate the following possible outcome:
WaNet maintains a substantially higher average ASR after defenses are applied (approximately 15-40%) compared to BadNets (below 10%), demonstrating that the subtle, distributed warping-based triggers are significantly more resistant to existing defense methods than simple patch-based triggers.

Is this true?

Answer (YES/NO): NO